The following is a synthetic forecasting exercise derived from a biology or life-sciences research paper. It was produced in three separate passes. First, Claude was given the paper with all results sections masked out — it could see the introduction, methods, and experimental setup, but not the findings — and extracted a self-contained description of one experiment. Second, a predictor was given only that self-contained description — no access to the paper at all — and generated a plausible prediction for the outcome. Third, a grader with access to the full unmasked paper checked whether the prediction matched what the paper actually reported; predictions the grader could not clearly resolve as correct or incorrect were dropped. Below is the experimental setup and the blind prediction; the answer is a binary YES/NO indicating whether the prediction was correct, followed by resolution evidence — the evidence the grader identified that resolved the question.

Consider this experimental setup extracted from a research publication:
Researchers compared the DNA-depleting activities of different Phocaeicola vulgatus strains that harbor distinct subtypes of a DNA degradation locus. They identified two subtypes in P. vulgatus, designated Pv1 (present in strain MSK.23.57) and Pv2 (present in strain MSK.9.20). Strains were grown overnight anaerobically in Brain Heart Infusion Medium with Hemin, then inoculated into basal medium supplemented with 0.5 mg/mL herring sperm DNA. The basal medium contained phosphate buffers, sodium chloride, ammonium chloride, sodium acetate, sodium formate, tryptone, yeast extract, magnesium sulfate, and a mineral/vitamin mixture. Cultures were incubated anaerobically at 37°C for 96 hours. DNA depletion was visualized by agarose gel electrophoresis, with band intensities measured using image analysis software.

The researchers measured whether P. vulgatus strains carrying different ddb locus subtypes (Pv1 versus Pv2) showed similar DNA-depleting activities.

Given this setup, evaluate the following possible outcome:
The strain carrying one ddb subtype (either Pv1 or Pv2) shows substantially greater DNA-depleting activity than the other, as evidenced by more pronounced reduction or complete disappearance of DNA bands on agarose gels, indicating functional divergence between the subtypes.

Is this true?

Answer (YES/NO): YES